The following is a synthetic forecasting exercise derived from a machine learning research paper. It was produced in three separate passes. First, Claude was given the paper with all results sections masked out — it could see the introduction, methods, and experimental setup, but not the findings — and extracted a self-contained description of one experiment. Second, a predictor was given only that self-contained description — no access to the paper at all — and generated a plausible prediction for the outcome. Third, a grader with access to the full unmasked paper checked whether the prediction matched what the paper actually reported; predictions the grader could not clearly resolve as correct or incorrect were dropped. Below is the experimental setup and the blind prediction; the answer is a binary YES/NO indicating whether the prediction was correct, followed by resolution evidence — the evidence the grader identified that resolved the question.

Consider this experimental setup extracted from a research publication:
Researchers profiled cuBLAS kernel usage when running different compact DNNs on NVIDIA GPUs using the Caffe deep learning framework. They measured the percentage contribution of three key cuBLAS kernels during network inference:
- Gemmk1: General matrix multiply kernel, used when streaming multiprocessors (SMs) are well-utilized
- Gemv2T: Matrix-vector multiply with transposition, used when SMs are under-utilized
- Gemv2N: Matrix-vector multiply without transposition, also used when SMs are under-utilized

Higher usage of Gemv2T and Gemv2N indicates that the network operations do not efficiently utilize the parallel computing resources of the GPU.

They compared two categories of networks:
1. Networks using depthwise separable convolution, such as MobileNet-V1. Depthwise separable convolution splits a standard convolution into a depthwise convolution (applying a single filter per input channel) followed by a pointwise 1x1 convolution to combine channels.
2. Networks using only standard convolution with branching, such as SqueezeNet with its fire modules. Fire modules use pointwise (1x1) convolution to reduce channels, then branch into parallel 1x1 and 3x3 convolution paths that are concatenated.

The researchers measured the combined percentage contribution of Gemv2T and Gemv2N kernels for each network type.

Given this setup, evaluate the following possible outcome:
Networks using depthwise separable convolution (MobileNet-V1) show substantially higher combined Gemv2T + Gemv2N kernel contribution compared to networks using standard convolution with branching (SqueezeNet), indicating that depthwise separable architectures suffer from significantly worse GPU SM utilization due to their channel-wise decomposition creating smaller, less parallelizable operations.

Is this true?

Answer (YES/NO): YES